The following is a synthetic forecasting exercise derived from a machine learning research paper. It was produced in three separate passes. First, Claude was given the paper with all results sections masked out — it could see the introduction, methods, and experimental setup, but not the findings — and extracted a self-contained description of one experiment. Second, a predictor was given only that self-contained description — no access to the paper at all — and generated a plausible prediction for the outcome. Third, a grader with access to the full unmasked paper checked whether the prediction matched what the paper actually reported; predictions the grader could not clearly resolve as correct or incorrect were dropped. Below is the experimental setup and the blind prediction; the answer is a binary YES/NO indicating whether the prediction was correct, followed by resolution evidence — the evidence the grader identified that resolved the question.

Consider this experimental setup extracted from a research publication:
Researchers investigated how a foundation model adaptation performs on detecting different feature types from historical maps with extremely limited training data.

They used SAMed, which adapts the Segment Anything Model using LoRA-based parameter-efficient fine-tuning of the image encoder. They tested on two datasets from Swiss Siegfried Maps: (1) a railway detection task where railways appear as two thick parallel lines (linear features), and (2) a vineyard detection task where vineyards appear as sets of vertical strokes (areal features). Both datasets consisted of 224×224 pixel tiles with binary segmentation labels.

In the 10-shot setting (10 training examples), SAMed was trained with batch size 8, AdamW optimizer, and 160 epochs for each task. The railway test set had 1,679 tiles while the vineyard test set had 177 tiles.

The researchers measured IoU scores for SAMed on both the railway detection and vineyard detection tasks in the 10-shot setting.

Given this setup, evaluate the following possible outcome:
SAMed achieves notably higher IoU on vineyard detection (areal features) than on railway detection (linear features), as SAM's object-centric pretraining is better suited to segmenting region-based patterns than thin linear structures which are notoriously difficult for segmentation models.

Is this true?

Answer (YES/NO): NO